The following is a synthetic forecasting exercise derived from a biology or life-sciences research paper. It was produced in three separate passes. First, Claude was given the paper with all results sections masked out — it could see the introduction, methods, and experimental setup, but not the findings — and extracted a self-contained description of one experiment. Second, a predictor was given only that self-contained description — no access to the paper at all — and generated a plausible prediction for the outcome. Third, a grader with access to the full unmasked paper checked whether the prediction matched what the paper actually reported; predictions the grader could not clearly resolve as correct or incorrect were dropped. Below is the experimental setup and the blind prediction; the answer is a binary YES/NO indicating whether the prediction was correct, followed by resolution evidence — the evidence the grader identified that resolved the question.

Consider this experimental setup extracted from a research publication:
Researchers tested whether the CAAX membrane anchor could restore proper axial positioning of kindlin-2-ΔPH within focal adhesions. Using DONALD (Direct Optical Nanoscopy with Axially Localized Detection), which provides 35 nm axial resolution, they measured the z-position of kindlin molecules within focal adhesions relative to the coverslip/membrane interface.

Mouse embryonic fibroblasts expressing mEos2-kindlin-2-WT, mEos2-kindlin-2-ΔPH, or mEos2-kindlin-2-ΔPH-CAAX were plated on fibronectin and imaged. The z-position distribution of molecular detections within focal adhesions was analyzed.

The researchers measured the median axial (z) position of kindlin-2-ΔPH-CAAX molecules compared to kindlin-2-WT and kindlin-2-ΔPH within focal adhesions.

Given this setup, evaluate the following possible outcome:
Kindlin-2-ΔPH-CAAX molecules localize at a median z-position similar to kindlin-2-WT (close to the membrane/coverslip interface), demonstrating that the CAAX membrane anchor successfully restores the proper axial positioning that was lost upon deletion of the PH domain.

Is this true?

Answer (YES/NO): YES